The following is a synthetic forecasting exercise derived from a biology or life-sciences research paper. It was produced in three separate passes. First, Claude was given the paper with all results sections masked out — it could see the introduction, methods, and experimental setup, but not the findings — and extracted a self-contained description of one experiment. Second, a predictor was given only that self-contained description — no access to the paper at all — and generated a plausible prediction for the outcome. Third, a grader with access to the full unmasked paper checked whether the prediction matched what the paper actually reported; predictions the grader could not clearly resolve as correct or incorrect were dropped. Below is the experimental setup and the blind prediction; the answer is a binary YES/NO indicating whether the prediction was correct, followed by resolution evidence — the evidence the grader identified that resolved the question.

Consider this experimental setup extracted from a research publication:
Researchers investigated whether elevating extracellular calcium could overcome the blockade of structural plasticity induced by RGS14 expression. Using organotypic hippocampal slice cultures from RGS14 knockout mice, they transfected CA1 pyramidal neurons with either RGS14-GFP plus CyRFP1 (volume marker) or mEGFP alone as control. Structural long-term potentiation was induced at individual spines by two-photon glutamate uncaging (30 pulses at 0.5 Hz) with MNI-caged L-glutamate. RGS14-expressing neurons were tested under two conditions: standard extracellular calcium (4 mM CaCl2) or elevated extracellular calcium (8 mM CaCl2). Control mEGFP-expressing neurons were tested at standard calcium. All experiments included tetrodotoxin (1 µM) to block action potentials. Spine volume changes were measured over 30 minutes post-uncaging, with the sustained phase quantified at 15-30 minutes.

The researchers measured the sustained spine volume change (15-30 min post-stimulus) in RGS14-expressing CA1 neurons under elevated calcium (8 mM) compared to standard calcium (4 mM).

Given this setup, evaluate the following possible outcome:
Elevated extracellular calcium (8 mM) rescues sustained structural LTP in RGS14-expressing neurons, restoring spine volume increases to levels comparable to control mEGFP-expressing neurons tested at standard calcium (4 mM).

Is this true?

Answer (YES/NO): YES